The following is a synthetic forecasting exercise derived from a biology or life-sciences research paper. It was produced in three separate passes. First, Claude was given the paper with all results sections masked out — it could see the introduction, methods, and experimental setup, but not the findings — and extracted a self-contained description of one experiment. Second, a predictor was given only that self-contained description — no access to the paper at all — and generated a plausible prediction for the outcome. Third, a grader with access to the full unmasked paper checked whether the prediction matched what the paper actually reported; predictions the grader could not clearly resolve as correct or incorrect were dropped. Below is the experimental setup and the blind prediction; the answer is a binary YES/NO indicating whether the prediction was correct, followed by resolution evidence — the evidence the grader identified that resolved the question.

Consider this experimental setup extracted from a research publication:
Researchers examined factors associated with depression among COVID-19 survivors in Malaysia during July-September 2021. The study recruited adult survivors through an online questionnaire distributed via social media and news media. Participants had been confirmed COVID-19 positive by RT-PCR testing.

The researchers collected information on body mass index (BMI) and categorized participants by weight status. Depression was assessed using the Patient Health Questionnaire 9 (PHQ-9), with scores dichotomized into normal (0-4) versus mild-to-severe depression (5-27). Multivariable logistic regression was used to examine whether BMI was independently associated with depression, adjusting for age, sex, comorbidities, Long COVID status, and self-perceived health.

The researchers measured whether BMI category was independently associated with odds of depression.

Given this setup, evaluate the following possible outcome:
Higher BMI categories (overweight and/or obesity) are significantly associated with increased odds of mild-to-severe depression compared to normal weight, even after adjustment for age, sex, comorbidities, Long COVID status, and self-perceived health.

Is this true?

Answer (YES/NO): YES